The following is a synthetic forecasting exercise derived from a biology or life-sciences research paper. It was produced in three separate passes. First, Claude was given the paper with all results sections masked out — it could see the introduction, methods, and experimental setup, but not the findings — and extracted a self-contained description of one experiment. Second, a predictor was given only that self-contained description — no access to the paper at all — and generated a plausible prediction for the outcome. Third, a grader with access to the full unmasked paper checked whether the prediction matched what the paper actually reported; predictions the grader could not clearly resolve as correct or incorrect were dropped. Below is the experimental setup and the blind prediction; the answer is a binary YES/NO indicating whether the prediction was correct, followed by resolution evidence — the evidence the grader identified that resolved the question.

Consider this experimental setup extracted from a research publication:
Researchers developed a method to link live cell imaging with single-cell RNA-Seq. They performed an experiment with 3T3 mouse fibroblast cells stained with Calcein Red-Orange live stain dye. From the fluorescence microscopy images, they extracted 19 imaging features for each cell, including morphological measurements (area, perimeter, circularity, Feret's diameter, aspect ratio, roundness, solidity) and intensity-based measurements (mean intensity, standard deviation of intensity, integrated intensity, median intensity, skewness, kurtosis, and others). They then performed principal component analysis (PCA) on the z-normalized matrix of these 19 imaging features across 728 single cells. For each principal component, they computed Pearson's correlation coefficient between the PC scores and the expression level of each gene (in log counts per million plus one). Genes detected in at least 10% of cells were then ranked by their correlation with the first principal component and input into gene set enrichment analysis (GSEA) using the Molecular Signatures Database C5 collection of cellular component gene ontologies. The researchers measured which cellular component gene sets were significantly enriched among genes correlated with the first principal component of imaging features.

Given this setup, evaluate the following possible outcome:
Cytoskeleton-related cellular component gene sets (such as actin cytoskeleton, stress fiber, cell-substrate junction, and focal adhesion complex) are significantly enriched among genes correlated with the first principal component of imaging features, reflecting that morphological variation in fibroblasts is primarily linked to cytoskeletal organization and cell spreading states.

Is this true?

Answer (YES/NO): NO